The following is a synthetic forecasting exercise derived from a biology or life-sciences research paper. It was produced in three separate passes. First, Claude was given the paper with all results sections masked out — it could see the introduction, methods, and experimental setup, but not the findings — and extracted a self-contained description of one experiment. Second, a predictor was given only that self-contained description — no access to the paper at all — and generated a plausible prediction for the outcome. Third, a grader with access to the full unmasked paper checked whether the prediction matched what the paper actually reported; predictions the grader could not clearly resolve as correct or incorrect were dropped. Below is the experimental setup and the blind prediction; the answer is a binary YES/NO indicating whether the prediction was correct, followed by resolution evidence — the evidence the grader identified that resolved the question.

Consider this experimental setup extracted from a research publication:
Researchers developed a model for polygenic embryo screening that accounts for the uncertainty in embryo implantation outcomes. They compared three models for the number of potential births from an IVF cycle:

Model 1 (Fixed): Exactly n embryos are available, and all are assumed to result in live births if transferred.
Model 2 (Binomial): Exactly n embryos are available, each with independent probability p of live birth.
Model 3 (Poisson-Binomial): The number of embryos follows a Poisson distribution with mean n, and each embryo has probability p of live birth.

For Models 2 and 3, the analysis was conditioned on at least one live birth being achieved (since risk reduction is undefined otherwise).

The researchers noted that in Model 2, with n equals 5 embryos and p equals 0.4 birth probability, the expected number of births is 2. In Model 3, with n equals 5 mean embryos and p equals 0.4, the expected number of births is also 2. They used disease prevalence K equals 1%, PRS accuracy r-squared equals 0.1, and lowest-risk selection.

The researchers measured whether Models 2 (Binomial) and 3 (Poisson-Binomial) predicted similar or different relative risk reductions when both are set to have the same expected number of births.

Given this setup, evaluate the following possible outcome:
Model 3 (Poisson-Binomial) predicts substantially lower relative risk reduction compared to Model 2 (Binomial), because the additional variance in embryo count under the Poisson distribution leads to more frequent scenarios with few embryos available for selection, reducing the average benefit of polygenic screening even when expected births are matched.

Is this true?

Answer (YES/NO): NO